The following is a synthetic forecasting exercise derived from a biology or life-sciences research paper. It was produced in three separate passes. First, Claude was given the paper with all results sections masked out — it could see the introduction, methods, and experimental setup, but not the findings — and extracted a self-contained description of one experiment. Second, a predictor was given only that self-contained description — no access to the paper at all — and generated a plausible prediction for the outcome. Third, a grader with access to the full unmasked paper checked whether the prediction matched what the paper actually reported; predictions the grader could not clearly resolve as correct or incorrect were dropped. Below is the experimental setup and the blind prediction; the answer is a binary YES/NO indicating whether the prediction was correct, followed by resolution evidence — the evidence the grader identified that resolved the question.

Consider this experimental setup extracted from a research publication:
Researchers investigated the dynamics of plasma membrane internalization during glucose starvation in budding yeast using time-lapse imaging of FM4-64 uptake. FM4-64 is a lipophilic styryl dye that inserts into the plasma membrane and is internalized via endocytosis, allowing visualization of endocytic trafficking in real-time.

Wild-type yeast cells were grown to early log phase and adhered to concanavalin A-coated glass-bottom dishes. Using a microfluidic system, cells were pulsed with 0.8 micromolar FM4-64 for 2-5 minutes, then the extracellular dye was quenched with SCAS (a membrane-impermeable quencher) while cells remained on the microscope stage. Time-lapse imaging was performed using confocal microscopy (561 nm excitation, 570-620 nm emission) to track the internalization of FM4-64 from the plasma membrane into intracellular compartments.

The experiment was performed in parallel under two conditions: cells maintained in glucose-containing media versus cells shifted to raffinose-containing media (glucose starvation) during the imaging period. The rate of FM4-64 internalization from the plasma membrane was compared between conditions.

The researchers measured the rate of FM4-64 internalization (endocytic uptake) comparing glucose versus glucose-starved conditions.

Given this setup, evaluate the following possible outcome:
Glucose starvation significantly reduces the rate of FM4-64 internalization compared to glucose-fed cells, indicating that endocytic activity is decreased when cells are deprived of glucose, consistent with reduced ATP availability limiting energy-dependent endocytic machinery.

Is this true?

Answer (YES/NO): NO